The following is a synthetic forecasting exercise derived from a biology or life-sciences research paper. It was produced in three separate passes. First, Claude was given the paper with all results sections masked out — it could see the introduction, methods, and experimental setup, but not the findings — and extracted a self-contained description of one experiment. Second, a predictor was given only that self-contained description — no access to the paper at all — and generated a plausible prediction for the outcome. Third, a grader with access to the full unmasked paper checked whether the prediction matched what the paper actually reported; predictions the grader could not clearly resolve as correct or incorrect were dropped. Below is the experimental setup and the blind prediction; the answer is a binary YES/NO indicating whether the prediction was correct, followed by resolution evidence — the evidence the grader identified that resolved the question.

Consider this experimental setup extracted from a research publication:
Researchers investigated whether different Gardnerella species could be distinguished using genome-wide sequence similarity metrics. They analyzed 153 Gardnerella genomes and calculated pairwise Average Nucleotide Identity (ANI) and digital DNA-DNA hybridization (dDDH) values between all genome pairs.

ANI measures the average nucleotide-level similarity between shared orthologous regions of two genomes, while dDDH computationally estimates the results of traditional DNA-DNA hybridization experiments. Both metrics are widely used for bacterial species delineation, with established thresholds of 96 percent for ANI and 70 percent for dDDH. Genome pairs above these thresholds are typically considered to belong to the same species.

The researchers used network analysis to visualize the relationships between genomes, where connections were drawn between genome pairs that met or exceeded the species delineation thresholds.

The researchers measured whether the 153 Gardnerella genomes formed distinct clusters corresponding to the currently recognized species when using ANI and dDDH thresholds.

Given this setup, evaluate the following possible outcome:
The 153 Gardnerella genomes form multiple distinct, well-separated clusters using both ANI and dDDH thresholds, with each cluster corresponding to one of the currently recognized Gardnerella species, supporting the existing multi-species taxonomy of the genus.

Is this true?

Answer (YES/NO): NO